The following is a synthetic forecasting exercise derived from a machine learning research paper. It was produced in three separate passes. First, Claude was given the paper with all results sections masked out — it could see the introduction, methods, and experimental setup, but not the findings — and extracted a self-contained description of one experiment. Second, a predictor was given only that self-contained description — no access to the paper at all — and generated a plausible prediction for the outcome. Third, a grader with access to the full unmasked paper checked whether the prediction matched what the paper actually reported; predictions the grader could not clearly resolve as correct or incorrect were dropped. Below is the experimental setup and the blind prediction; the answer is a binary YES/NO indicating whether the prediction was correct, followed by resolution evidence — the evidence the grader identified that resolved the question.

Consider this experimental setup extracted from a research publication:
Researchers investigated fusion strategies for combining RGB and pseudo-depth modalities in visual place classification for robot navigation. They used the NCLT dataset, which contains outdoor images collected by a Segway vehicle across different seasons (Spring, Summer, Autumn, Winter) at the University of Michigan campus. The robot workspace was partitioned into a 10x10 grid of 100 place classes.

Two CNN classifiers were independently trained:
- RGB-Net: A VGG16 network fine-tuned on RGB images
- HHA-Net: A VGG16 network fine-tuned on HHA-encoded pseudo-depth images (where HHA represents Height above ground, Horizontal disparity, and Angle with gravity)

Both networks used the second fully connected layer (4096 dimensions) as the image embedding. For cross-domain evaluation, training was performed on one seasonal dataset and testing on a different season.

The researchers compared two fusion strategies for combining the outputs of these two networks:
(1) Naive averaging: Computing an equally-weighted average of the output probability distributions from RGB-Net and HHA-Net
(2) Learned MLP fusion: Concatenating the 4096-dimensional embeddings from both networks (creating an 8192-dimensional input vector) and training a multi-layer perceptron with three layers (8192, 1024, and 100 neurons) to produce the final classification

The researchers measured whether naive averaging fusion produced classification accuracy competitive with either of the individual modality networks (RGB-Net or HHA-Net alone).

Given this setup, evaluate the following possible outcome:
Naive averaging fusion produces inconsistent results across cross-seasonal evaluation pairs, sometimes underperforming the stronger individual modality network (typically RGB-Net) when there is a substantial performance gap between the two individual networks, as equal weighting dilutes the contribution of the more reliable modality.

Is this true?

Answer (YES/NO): NO